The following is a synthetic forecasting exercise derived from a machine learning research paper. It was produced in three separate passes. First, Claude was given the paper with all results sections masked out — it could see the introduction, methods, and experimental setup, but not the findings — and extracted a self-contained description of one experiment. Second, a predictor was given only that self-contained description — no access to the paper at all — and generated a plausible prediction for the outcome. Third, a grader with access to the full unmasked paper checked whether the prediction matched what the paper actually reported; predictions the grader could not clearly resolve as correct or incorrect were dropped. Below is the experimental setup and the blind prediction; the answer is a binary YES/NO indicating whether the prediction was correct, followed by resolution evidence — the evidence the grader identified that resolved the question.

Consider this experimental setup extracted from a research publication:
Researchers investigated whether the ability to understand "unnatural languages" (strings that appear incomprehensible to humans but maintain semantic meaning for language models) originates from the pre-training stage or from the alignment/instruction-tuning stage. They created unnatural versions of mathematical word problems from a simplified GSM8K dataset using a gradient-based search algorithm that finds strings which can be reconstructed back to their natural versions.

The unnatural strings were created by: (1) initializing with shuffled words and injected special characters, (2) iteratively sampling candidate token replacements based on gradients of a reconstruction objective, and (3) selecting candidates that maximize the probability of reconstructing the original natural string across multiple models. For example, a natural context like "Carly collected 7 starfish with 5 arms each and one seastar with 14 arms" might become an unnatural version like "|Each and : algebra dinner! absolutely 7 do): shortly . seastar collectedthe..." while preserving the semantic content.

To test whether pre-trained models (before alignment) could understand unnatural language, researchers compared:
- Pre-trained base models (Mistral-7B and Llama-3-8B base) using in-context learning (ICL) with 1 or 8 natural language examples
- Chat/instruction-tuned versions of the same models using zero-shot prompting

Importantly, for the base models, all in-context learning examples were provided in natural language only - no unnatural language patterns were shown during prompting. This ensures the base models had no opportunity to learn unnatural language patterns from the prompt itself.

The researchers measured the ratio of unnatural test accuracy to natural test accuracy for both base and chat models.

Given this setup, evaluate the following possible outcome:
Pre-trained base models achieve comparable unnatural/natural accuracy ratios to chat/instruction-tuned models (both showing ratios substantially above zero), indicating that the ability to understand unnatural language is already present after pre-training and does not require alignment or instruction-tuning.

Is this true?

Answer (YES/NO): YES